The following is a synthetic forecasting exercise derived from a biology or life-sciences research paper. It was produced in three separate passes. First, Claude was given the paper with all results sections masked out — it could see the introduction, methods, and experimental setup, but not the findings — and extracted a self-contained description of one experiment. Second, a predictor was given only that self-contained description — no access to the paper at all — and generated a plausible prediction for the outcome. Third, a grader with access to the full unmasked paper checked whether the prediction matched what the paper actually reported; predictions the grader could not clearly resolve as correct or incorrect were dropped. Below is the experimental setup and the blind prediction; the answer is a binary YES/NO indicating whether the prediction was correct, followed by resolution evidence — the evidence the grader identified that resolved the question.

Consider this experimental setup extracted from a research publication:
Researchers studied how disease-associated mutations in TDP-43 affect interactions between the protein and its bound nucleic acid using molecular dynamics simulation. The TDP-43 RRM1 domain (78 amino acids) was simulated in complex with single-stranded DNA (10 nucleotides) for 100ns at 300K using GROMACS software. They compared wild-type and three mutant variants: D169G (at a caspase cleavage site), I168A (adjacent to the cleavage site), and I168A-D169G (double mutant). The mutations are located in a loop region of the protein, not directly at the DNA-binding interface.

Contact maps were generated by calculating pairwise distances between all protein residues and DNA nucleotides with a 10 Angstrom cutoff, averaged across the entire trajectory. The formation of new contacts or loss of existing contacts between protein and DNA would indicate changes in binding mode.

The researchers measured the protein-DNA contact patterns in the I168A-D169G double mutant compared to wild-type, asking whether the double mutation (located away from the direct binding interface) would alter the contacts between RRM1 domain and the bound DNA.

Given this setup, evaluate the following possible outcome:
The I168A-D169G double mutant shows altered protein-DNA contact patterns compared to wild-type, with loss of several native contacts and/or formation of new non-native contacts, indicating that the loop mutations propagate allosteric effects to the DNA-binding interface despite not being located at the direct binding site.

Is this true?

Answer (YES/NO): YES